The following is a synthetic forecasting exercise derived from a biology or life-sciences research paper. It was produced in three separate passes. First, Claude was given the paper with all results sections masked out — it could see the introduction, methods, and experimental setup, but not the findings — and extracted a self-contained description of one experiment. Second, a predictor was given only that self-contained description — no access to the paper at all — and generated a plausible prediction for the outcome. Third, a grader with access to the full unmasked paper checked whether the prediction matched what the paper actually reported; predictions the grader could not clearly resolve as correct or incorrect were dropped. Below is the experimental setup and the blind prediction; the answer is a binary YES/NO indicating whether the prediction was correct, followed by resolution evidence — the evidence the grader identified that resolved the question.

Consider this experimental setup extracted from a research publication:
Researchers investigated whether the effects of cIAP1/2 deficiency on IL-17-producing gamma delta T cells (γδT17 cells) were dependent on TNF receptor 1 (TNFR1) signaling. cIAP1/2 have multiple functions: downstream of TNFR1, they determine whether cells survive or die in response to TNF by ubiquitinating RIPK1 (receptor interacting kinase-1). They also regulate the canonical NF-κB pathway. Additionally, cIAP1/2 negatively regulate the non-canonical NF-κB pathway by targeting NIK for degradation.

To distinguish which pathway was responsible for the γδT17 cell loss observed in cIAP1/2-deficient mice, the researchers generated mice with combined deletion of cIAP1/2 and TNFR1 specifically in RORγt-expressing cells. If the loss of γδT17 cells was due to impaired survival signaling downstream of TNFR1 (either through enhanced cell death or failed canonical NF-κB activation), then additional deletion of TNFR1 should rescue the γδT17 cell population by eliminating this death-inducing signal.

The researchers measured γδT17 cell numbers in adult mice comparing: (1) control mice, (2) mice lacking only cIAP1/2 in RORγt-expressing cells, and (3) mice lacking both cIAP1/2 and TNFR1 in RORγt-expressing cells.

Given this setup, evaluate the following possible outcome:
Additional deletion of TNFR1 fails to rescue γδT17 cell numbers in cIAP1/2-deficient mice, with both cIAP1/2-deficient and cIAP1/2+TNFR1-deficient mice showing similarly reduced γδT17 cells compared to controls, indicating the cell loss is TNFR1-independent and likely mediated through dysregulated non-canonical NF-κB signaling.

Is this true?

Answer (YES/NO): YES